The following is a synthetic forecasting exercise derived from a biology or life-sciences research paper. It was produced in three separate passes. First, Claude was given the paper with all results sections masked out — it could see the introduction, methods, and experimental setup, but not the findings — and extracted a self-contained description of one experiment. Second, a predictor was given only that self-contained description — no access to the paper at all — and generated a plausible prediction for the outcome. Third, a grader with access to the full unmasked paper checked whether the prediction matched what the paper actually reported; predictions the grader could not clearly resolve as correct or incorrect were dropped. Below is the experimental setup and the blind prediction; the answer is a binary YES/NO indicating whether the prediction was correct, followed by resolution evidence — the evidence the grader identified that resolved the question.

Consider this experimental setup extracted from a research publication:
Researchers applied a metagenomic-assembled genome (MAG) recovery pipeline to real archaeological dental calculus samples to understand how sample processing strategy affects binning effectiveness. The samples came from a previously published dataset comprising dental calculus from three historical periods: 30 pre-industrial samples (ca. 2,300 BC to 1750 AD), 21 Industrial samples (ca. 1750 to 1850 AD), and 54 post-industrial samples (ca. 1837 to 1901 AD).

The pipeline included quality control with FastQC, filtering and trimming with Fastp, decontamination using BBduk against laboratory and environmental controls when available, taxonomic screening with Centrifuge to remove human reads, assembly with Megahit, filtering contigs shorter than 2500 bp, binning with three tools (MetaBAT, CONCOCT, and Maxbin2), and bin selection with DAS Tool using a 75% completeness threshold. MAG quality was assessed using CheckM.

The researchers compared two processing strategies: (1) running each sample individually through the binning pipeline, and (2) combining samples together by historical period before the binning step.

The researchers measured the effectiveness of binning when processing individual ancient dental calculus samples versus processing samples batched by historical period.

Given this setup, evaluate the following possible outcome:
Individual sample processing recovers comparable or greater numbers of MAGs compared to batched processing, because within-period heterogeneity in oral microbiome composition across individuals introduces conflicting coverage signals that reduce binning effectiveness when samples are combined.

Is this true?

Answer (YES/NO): NO